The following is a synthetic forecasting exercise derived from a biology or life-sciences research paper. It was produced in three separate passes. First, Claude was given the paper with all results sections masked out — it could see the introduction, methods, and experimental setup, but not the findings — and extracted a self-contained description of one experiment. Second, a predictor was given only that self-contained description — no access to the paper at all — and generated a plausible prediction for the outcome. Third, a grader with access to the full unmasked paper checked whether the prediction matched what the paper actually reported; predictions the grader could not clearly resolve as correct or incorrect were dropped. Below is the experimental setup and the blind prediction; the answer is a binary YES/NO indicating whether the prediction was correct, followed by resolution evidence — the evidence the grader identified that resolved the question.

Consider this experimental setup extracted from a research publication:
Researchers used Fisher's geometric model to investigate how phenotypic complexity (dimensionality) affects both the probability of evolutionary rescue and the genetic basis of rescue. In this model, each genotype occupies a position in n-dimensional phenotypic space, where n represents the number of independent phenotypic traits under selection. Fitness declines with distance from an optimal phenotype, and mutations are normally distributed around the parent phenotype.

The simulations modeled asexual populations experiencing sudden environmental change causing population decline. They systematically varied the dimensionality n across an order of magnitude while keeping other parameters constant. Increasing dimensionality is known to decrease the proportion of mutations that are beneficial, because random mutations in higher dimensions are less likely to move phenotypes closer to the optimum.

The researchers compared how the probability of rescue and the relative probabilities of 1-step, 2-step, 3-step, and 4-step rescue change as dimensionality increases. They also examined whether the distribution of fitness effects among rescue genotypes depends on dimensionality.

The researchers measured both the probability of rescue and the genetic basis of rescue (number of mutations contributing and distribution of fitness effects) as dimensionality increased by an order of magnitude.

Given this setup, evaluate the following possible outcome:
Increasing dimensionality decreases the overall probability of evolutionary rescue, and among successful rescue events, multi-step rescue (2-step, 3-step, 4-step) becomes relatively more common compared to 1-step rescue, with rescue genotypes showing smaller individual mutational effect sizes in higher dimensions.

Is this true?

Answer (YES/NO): NO